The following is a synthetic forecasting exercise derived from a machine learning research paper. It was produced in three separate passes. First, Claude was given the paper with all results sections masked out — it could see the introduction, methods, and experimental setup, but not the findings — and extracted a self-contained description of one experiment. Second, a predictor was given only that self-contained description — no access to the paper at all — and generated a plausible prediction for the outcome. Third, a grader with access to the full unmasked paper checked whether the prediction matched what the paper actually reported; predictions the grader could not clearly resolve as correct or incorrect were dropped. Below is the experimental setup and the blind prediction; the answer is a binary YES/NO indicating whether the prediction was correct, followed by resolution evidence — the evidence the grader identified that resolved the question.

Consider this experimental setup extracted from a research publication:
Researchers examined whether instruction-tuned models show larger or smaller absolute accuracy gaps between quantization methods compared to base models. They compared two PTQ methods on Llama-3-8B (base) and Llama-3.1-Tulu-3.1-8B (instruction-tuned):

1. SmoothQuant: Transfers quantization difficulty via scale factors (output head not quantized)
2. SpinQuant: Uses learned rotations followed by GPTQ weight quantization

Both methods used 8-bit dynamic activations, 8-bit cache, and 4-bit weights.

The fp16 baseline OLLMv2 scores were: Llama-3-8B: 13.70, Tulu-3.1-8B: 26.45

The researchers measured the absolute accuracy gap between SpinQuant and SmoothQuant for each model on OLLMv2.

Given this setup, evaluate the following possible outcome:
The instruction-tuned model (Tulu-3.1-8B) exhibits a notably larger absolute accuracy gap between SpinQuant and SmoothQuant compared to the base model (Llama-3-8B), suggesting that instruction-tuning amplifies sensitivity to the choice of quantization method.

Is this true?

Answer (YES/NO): NO